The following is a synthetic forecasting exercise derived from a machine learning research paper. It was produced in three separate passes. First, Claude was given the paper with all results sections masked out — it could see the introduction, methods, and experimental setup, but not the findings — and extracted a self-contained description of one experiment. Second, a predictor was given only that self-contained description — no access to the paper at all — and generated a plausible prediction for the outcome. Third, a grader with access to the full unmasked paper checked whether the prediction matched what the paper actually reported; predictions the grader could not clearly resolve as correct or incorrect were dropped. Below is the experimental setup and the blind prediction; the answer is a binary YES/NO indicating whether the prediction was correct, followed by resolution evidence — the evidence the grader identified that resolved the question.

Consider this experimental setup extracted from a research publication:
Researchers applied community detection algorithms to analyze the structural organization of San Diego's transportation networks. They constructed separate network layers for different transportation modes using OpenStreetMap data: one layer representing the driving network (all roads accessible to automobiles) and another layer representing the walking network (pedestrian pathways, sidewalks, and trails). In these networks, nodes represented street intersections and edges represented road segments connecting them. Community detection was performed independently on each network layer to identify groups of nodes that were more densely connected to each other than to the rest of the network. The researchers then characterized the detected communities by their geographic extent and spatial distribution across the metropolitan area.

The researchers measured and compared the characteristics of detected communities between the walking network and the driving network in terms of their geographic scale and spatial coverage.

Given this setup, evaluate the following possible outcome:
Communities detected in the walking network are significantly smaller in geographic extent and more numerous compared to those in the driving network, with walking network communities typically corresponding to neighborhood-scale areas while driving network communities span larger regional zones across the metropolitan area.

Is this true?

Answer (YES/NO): YES